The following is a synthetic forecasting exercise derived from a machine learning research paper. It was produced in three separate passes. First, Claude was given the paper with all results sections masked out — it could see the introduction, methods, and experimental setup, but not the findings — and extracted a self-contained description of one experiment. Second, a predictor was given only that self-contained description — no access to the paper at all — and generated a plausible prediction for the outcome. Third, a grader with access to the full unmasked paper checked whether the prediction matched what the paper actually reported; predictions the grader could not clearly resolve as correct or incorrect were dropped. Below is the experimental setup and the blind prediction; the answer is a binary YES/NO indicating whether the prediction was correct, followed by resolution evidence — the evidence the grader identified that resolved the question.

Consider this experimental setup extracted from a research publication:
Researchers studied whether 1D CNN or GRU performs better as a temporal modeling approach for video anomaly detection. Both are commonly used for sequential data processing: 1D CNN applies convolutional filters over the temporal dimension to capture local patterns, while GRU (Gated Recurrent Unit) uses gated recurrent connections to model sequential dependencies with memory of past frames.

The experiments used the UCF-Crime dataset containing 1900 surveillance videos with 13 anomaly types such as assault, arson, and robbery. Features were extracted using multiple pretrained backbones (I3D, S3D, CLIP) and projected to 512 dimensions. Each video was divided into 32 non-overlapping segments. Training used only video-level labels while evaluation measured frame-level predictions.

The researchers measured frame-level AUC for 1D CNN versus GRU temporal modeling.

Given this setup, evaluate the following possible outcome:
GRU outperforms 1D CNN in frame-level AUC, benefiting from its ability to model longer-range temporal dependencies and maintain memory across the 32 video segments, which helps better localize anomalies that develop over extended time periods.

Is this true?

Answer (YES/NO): NO